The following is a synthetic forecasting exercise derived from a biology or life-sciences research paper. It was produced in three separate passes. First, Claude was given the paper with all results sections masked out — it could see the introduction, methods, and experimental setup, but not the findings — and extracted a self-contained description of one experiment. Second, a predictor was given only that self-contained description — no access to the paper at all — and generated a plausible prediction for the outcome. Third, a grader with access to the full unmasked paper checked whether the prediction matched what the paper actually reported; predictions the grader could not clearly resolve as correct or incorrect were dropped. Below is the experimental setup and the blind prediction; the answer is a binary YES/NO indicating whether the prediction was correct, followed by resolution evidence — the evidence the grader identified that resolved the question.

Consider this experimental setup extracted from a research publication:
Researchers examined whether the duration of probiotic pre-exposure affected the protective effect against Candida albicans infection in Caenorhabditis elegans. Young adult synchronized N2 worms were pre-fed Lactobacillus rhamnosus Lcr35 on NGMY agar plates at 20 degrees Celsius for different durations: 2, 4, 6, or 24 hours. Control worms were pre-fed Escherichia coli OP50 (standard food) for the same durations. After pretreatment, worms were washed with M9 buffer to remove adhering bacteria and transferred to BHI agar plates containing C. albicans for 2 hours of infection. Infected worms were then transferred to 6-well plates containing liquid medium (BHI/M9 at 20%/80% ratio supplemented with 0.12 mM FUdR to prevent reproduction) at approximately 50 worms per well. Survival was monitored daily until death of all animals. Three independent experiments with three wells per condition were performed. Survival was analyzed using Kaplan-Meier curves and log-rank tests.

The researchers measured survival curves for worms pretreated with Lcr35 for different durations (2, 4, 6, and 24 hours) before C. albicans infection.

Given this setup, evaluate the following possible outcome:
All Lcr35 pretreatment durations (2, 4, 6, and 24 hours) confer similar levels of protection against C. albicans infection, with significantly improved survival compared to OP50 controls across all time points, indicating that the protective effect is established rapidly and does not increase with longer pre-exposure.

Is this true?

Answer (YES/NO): NO